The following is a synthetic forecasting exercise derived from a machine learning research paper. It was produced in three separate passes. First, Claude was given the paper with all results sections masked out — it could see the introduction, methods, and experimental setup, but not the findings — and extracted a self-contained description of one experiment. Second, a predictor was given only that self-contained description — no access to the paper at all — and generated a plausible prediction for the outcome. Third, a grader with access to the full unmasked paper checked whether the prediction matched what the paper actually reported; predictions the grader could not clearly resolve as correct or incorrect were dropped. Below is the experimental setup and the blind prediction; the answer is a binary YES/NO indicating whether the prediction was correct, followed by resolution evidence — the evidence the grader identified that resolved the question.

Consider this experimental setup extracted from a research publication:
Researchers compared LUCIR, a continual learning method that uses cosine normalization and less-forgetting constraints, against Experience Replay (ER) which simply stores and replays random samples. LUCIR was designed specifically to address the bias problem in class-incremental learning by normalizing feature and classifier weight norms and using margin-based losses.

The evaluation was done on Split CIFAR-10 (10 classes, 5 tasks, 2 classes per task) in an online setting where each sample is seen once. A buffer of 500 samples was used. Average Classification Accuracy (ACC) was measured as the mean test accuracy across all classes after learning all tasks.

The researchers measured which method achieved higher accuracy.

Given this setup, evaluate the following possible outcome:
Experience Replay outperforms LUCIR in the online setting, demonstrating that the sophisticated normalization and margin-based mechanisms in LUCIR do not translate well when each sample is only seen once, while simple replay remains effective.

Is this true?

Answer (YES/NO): YES